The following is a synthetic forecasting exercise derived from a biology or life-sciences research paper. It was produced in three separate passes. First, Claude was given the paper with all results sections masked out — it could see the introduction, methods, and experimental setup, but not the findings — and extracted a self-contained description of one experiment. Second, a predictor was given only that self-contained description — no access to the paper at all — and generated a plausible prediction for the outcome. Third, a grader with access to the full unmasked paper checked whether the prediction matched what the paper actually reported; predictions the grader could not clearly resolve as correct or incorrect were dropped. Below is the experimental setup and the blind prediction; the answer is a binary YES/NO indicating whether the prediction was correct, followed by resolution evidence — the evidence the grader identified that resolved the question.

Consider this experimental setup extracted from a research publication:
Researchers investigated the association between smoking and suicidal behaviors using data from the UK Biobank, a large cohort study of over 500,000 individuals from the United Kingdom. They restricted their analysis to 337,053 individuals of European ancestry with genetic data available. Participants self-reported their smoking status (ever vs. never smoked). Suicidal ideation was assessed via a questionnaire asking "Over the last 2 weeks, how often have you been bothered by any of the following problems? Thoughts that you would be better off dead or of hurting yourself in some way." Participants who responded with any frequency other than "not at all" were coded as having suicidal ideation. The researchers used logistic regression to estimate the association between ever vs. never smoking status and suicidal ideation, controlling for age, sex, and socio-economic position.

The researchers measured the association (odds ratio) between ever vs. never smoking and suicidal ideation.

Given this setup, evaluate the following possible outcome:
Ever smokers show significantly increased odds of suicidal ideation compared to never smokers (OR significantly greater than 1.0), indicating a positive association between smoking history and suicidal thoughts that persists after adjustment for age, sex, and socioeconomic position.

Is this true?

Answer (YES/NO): YES